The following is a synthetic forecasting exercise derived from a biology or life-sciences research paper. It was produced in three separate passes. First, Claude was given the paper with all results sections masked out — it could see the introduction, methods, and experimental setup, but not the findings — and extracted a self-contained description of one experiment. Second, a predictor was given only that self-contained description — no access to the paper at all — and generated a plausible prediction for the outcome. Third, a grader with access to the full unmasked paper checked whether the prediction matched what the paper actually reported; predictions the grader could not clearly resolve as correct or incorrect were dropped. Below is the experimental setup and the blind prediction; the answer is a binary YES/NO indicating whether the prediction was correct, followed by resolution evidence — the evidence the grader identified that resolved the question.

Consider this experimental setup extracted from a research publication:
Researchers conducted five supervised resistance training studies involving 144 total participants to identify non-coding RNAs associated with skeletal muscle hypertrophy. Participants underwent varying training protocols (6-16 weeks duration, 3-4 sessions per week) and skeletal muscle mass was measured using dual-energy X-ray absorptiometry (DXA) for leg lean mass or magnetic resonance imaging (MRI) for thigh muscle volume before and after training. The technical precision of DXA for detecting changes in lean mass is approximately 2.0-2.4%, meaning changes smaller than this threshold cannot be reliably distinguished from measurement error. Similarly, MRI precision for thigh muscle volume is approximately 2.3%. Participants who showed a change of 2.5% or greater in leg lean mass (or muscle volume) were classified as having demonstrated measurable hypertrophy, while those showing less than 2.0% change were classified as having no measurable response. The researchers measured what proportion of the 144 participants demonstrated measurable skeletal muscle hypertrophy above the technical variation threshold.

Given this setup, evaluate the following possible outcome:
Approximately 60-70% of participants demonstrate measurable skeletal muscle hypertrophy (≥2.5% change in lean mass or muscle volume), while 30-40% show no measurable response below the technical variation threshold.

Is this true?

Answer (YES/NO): YES